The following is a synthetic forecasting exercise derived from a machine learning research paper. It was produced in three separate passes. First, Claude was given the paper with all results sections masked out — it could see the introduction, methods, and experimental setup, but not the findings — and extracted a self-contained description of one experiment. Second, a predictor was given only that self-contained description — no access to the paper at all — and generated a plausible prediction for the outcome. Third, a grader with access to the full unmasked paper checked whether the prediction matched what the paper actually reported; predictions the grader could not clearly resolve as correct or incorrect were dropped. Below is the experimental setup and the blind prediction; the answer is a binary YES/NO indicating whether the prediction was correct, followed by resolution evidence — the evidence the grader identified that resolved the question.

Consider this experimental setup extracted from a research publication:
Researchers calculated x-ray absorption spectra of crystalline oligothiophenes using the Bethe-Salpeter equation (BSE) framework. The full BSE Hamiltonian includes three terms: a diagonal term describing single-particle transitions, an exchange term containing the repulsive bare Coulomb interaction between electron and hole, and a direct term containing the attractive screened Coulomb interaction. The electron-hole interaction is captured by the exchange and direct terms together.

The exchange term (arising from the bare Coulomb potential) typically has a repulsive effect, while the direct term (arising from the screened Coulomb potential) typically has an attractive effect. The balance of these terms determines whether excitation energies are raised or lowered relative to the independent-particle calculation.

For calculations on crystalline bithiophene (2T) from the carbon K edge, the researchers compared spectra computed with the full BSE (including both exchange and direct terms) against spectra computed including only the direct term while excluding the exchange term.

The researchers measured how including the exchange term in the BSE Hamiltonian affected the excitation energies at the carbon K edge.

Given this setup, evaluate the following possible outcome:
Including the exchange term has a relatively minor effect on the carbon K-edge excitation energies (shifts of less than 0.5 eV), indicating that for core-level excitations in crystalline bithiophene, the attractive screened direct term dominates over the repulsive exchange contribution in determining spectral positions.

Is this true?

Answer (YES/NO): YES